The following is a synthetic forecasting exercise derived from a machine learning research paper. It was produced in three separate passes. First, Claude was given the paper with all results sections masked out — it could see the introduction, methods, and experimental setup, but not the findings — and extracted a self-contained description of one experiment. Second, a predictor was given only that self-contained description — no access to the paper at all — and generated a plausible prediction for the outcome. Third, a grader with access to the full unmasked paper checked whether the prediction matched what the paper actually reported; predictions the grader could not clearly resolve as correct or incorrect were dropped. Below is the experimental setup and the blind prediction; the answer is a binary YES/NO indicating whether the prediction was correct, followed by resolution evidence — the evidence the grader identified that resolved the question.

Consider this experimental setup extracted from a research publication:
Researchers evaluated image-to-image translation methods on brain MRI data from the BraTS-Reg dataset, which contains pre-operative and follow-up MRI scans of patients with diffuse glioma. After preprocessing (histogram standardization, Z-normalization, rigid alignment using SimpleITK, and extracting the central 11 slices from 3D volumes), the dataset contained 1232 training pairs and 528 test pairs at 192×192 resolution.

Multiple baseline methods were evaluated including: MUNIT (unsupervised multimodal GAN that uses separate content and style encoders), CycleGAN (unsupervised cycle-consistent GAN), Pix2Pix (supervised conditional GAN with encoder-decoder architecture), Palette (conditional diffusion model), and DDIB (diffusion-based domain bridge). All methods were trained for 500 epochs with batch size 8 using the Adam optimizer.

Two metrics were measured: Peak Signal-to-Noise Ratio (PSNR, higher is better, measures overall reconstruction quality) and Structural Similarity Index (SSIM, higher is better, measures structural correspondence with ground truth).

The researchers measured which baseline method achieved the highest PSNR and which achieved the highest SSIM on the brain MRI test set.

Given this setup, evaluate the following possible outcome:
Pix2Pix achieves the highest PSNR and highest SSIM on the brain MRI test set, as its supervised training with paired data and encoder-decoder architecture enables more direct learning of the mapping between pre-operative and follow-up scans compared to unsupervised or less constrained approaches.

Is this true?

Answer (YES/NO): NO